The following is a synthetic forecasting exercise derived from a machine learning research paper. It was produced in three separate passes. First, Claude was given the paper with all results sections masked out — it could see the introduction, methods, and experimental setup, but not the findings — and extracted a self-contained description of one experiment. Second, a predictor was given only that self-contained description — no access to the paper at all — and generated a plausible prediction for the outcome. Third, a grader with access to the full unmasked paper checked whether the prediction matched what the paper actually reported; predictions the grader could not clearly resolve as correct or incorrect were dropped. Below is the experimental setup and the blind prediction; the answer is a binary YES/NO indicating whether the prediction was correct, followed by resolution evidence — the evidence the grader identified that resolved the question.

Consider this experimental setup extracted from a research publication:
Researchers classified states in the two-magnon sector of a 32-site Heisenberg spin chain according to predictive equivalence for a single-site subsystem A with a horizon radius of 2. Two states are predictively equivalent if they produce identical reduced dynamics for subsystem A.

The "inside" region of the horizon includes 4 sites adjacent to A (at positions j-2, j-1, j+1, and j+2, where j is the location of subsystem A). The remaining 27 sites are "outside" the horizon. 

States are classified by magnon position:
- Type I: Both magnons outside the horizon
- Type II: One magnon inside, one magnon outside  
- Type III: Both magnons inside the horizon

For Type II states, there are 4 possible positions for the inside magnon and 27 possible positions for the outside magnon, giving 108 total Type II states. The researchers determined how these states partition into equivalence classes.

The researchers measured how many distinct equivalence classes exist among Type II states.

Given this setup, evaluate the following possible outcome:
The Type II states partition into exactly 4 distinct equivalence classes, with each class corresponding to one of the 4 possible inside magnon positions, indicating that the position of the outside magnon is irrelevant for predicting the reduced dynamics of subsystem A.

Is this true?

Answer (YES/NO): YES